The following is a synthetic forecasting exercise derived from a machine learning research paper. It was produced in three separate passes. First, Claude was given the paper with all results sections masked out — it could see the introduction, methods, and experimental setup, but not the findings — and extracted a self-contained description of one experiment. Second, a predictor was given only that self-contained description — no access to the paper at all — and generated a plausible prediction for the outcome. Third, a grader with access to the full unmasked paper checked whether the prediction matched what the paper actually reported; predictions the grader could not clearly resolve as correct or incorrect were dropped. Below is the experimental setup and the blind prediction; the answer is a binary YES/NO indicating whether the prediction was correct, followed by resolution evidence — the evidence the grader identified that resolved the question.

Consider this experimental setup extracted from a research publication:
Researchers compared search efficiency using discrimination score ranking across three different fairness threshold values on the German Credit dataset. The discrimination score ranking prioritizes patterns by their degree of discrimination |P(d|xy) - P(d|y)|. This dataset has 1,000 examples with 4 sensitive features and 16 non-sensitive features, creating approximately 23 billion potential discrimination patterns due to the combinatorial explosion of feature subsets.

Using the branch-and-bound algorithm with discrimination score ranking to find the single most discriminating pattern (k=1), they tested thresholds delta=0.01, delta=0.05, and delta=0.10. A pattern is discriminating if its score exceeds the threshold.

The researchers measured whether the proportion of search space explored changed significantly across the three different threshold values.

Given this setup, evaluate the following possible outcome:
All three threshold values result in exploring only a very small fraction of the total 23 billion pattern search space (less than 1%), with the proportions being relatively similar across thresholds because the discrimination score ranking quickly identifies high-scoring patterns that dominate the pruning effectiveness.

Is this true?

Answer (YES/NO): YES